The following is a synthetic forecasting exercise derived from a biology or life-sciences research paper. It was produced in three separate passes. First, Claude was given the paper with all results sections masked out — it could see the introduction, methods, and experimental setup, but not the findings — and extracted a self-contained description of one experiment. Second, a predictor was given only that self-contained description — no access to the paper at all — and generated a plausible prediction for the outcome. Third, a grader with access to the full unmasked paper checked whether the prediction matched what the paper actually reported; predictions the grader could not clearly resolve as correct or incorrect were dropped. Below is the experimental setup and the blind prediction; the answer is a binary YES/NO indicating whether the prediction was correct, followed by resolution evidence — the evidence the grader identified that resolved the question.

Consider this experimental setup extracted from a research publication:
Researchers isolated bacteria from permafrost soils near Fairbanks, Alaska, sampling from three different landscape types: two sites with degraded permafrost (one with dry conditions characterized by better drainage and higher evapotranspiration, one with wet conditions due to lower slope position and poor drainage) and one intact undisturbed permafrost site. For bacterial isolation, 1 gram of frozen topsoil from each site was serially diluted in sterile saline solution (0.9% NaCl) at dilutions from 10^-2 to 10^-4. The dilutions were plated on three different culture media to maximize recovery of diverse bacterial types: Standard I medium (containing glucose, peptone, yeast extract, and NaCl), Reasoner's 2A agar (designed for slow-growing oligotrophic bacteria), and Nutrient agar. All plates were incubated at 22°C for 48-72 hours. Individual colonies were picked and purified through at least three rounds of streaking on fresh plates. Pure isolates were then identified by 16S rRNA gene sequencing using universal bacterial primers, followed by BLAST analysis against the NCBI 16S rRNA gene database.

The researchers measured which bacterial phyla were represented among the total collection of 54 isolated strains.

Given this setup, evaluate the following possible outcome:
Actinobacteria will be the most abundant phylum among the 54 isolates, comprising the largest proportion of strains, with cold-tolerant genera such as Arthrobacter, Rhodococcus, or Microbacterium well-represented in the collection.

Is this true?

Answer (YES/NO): NO